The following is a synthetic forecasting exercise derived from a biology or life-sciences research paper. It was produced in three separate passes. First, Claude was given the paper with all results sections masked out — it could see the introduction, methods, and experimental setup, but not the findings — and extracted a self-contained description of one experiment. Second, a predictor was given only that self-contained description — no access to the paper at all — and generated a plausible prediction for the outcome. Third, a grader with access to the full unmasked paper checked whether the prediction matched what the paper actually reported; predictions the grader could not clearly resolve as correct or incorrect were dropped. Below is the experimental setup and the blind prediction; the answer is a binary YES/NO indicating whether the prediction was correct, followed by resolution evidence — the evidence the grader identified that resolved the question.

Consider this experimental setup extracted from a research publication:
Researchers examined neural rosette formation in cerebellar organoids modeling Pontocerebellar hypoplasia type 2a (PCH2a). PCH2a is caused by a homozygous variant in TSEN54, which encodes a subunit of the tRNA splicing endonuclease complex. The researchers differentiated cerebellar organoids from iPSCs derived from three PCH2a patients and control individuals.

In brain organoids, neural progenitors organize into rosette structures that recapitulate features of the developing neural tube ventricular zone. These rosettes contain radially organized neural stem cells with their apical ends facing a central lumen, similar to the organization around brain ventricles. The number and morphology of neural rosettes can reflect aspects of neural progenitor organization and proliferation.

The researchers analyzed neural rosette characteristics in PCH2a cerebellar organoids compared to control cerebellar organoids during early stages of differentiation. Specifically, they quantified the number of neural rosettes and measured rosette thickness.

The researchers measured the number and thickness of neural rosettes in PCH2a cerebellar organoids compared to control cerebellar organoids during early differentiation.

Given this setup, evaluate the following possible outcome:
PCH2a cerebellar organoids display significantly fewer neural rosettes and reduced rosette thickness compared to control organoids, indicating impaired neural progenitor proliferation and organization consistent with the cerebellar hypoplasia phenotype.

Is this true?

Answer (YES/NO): NO